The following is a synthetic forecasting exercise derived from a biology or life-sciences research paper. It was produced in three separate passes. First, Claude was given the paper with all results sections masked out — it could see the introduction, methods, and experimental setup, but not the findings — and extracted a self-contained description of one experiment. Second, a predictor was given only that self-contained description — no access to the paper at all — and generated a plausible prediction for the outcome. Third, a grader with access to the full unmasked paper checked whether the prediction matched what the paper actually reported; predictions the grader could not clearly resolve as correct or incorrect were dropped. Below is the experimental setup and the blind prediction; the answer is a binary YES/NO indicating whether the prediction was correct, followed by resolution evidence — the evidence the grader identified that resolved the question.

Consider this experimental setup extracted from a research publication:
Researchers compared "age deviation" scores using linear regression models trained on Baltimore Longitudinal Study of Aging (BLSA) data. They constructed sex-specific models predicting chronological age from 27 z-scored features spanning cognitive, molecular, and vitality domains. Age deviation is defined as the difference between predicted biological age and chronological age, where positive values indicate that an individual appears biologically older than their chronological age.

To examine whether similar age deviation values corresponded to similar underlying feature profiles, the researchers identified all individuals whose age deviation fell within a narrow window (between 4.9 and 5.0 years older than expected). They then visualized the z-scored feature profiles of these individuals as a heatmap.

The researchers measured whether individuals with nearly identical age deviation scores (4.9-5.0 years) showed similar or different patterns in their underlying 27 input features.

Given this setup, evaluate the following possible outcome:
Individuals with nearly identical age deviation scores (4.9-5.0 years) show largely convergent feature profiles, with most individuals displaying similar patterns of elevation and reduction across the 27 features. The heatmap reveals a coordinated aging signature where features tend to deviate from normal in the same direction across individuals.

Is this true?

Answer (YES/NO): NO